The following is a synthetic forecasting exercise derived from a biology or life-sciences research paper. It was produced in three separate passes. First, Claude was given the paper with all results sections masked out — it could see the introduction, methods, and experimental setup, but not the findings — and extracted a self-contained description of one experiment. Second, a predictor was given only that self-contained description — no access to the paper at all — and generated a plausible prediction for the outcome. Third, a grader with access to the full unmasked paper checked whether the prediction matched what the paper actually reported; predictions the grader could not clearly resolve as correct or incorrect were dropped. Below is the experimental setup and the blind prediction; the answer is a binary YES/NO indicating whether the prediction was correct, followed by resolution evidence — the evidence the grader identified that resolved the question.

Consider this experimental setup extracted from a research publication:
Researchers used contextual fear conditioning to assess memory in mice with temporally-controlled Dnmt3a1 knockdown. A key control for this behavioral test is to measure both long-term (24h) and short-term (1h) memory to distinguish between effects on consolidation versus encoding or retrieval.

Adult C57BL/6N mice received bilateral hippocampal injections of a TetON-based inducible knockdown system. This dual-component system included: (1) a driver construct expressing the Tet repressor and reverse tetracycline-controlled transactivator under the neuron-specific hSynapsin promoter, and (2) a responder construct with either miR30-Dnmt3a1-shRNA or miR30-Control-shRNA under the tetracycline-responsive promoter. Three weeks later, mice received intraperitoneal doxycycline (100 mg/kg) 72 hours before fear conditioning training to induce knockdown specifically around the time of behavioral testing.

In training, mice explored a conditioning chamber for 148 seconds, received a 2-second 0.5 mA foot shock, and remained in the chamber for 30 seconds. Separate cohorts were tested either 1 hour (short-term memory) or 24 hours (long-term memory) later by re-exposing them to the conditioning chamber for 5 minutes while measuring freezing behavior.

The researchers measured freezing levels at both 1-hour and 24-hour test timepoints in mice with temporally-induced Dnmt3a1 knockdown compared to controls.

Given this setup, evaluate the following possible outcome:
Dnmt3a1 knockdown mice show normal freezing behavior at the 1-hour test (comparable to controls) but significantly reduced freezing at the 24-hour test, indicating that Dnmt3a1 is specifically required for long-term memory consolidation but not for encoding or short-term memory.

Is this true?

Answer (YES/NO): YES